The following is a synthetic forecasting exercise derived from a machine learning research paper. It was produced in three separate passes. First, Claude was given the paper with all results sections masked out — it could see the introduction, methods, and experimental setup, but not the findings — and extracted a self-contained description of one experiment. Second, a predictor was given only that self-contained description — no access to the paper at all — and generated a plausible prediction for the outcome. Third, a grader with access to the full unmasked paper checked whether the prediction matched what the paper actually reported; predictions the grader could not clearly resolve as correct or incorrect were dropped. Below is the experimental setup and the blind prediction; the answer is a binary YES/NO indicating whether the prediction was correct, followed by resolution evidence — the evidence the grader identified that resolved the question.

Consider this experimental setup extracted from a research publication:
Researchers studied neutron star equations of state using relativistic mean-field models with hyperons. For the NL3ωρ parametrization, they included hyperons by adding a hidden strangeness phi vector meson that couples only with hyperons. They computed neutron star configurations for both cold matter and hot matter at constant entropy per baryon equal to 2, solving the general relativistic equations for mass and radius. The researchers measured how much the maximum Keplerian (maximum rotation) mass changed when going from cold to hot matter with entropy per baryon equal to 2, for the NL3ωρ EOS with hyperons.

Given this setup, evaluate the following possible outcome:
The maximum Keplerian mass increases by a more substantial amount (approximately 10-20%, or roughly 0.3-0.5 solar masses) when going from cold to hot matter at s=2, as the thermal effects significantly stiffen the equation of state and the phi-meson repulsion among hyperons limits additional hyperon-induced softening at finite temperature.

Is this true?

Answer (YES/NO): NO